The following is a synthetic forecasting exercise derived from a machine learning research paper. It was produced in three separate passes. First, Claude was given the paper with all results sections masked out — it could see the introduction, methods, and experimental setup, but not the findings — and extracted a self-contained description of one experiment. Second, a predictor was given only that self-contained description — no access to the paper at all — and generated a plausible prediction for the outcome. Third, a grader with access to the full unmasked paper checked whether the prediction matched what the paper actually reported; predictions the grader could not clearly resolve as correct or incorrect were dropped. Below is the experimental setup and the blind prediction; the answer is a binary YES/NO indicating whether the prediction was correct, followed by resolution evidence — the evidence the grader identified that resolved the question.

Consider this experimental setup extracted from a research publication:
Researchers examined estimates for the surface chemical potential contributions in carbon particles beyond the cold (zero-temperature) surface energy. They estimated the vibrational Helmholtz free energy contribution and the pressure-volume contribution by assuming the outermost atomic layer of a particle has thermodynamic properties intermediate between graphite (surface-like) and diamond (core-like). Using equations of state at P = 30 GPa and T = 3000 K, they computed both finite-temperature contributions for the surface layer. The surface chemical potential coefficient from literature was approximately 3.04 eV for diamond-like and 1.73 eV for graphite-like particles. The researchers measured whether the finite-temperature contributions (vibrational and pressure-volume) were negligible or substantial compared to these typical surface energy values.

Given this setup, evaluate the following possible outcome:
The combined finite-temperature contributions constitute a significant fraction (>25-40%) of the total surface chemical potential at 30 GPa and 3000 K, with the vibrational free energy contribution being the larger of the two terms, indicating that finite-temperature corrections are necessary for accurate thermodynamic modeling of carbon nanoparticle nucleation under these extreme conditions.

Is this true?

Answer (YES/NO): NO